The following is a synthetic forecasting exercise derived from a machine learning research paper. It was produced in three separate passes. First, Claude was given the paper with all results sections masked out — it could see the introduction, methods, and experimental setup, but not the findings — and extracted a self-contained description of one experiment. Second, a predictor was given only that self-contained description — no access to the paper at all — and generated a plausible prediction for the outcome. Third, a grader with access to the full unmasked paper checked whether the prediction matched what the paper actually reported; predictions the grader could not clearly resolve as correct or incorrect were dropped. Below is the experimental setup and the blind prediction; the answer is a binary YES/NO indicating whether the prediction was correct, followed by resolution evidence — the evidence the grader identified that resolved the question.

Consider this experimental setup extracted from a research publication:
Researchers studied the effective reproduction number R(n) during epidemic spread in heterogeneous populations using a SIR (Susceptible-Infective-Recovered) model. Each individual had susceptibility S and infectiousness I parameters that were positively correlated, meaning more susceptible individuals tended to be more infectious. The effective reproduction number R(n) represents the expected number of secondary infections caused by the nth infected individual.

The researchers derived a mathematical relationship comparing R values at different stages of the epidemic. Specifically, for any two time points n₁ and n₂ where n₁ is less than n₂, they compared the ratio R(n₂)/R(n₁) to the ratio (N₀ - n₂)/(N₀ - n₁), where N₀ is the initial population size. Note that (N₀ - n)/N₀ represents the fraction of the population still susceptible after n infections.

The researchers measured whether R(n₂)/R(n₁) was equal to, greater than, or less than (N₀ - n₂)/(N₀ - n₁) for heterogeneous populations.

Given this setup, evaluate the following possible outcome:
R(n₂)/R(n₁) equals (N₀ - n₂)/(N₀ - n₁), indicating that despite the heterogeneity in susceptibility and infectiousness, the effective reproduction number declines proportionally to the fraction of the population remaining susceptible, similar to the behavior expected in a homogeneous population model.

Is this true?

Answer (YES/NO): NO